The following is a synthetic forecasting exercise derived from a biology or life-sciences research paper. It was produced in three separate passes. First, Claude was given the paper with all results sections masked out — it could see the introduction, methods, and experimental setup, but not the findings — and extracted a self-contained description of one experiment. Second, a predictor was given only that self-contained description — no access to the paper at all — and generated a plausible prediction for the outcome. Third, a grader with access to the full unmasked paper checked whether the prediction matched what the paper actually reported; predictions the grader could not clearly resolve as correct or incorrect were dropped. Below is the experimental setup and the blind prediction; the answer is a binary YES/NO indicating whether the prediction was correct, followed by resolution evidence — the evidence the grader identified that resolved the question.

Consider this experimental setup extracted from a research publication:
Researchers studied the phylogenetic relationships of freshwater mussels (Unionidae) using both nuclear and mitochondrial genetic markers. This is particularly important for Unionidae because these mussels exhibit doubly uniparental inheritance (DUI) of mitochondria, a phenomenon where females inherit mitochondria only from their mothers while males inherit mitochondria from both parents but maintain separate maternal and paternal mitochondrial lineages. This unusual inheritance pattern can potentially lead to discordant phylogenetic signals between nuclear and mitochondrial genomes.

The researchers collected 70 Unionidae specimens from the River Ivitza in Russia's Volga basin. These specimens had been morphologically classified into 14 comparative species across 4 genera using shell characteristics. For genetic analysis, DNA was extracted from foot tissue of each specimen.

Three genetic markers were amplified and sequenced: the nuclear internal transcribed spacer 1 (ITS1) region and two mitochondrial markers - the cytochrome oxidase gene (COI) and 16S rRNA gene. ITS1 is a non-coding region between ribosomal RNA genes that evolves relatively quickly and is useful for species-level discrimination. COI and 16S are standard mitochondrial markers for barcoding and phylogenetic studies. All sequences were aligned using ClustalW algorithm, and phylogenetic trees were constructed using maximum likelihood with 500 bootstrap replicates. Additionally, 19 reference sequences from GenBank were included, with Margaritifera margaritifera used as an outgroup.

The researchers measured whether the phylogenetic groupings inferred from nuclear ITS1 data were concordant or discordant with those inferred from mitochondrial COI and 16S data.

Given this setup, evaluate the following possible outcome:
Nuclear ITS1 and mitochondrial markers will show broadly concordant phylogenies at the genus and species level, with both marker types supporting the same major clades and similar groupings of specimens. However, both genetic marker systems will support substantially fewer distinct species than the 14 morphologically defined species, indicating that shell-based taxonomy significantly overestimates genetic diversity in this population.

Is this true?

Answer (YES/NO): YES